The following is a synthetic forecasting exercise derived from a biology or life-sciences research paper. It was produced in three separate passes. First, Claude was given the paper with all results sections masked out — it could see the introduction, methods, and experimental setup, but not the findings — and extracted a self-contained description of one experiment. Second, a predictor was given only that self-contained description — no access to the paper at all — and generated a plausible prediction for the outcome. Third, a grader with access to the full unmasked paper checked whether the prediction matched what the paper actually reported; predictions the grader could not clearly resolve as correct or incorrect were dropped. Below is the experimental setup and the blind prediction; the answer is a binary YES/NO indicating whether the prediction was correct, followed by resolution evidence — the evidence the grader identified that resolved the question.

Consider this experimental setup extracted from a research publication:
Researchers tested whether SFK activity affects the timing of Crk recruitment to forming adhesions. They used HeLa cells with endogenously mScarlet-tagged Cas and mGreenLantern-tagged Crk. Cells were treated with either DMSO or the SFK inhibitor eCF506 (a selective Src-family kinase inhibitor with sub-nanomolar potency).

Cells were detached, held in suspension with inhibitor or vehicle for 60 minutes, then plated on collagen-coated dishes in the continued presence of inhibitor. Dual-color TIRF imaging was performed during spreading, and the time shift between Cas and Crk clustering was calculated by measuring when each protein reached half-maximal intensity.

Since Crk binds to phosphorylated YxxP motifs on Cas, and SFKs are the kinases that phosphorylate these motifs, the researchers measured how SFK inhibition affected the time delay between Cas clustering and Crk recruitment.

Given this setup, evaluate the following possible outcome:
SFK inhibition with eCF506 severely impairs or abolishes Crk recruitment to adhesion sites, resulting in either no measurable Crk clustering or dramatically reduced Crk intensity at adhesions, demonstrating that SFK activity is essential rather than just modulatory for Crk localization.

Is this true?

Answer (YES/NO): NO